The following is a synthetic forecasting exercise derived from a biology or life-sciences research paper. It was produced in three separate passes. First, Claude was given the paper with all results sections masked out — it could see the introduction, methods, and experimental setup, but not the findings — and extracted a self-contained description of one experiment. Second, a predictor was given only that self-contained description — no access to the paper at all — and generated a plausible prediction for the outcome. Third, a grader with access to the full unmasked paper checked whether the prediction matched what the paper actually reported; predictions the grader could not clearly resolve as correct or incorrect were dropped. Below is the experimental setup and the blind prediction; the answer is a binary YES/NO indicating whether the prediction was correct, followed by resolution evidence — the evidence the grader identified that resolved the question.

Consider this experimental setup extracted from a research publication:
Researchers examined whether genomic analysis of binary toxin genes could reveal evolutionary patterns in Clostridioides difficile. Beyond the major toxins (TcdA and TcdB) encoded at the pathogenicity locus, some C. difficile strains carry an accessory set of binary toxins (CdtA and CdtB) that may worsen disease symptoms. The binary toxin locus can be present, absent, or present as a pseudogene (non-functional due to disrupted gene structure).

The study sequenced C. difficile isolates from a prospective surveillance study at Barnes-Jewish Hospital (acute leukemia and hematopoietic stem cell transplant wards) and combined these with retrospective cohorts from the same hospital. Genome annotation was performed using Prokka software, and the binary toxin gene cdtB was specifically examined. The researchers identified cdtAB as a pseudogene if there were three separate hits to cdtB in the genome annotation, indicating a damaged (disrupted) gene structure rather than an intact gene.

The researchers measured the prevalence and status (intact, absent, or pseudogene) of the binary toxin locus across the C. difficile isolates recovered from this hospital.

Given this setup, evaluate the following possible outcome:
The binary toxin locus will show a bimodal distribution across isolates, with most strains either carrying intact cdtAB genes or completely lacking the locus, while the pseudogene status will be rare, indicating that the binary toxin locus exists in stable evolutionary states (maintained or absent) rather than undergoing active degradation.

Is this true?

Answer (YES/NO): NO